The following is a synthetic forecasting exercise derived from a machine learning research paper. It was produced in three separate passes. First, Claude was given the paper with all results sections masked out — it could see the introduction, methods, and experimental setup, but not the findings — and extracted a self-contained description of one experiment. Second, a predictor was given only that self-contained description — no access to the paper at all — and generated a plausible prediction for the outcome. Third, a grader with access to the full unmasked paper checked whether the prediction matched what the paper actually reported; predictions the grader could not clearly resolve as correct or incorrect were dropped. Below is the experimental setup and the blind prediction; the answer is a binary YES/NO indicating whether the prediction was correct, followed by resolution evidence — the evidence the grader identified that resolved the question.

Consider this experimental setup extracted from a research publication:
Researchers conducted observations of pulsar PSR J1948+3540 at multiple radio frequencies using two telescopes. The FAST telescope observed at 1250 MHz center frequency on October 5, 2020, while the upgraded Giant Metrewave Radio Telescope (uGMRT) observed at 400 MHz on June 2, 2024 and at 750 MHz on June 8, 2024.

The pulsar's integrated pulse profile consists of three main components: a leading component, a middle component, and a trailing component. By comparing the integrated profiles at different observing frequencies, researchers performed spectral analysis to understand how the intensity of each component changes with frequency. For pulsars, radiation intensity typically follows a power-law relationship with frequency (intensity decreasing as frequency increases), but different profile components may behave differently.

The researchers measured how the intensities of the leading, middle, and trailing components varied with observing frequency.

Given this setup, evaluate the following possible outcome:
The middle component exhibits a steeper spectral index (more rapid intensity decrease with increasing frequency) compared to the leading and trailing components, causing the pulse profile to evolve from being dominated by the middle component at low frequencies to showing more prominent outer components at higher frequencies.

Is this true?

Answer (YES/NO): YES